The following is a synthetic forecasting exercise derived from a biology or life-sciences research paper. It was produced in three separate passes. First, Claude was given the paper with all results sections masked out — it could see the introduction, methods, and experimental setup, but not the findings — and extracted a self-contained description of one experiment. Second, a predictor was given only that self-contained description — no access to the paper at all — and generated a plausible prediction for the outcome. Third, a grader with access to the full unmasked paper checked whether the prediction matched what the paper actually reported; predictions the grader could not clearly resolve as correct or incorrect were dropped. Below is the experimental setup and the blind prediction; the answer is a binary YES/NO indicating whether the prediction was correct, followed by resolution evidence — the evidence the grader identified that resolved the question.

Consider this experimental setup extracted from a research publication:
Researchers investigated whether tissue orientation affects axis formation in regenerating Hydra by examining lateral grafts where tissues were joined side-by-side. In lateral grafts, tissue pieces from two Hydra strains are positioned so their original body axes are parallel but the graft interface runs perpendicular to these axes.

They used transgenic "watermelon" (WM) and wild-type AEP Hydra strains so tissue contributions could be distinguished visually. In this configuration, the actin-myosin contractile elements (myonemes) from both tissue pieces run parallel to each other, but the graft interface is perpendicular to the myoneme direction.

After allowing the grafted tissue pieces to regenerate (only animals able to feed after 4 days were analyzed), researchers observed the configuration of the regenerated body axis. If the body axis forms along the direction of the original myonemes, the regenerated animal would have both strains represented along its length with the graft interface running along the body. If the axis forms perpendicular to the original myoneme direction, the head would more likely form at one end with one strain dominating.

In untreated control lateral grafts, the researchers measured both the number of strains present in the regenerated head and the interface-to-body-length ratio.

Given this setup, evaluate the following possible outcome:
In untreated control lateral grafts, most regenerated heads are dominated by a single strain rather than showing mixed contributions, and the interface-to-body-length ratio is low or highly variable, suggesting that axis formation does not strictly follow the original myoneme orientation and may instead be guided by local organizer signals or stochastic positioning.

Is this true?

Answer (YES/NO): NO